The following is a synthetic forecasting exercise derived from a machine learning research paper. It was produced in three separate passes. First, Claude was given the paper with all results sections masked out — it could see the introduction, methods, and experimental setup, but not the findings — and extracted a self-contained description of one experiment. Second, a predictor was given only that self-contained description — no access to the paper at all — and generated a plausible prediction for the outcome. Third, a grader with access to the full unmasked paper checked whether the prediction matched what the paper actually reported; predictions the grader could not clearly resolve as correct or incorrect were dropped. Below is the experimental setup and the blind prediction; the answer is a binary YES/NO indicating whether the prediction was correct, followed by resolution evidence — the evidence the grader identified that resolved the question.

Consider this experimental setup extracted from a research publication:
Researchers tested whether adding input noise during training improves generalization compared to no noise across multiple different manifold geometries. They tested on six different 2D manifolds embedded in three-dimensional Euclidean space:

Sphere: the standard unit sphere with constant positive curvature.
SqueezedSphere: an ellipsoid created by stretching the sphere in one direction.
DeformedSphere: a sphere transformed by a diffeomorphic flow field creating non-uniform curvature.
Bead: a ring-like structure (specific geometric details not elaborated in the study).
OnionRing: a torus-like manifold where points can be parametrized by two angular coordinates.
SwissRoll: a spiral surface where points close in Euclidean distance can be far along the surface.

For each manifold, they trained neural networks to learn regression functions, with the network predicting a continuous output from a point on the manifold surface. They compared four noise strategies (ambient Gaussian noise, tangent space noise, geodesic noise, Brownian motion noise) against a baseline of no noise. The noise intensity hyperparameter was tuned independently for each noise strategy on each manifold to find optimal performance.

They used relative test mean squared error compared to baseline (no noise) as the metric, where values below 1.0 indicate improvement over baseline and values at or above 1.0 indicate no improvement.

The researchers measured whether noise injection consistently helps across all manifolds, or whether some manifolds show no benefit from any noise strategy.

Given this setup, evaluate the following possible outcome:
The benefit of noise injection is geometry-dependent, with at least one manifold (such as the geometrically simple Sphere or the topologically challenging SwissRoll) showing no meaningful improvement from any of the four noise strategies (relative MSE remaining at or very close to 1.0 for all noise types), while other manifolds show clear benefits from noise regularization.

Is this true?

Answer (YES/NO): NO